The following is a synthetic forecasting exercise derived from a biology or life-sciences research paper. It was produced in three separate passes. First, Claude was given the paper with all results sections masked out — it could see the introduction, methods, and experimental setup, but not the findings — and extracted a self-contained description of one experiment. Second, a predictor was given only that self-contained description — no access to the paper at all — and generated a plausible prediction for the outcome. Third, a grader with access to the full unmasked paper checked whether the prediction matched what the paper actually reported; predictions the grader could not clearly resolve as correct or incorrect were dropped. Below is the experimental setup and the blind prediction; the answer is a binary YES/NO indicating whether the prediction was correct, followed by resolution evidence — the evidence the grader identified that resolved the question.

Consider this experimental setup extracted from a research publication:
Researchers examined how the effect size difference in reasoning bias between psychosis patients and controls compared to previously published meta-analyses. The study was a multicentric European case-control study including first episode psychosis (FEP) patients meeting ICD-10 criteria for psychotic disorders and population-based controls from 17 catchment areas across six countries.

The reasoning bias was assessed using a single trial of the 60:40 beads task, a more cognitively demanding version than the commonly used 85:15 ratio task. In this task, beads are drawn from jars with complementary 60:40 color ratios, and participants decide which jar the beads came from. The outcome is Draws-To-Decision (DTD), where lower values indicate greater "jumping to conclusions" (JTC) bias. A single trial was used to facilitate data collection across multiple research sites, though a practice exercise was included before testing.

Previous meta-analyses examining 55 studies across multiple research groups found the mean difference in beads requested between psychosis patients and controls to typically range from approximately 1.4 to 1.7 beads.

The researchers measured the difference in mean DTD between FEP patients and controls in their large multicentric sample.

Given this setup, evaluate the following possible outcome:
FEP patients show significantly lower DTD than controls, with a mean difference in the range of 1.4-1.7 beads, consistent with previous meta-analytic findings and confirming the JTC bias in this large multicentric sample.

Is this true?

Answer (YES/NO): NO